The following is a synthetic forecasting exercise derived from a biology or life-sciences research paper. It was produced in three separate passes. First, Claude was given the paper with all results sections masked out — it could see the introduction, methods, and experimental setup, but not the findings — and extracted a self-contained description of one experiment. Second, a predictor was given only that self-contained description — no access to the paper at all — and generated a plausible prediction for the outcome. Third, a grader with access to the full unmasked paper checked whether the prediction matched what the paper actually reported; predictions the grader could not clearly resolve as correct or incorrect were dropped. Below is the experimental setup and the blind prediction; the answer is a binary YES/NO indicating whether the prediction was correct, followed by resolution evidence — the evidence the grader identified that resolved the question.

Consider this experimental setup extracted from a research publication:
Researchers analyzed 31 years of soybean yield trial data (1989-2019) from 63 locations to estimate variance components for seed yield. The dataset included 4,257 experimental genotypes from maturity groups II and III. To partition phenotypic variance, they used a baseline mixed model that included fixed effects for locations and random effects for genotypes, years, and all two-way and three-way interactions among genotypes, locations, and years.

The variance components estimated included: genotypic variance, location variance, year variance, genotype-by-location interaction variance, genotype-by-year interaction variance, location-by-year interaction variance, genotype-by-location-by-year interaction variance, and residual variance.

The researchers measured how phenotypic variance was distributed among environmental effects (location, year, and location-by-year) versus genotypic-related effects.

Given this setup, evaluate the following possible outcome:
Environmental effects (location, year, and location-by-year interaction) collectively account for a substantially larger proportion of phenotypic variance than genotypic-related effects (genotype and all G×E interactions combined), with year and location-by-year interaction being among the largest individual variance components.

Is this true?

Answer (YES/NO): NO